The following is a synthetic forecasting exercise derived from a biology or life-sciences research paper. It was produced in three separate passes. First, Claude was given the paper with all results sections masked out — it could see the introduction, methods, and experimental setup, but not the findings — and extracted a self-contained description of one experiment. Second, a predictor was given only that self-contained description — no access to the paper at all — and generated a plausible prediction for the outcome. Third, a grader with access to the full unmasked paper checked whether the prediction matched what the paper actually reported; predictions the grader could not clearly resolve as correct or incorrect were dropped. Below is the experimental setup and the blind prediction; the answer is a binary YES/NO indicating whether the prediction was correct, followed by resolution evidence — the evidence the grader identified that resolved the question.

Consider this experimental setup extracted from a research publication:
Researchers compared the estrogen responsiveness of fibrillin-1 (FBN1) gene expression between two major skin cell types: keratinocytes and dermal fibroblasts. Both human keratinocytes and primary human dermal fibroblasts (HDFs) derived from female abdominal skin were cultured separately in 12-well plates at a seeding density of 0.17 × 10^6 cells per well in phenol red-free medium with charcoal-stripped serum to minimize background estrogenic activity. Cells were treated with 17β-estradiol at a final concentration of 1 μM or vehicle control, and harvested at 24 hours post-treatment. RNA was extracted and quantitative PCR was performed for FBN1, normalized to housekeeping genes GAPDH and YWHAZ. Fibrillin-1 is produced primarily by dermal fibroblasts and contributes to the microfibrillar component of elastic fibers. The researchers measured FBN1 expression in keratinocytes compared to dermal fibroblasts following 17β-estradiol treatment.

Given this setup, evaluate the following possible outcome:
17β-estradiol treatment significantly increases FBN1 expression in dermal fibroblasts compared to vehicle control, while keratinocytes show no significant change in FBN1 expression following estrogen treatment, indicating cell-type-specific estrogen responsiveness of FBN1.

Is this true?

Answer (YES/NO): NO